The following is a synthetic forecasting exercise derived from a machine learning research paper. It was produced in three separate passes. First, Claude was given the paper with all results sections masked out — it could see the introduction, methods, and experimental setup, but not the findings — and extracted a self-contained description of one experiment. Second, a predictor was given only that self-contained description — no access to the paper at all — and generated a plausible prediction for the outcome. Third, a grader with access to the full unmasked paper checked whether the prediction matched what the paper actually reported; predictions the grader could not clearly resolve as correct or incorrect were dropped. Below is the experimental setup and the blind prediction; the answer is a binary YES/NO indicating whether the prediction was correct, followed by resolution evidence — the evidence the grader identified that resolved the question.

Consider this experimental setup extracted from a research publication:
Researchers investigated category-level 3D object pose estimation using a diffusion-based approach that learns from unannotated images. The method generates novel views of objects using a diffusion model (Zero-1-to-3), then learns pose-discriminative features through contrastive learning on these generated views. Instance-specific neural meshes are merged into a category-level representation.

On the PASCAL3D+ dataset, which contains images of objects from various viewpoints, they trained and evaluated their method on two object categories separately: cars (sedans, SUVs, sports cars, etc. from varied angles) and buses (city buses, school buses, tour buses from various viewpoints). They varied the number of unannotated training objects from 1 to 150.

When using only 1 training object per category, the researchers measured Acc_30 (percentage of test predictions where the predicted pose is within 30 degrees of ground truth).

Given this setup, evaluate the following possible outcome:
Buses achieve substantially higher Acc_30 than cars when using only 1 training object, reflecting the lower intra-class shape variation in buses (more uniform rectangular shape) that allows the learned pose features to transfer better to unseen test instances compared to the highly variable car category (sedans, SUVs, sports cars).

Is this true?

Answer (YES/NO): YES